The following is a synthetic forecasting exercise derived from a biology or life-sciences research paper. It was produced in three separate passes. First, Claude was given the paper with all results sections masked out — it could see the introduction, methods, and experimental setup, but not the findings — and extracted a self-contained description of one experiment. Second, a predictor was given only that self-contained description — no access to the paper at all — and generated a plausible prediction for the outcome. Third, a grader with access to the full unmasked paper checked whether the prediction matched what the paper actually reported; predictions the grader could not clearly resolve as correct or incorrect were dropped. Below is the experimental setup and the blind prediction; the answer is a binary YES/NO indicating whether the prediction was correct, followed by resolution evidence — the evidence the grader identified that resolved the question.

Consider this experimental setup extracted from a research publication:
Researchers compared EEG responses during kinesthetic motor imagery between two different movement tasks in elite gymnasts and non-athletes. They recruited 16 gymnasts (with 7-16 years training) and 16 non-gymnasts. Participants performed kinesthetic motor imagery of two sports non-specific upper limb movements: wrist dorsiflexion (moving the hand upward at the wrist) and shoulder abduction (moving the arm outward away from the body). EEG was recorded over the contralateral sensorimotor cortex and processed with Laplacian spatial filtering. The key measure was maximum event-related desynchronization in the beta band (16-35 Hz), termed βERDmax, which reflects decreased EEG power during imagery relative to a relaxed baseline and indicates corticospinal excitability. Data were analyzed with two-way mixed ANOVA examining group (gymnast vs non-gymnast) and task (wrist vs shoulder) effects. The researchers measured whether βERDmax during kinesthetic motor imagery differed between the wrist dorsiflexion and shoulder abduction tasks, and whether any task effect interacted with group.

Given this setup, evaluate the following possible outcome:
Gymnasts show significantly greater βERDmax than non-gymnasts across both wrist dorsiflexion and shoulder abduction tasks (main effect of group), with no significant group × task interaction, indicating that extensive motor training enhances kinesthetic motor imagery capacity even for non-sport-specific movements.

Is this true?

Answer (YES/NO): NO